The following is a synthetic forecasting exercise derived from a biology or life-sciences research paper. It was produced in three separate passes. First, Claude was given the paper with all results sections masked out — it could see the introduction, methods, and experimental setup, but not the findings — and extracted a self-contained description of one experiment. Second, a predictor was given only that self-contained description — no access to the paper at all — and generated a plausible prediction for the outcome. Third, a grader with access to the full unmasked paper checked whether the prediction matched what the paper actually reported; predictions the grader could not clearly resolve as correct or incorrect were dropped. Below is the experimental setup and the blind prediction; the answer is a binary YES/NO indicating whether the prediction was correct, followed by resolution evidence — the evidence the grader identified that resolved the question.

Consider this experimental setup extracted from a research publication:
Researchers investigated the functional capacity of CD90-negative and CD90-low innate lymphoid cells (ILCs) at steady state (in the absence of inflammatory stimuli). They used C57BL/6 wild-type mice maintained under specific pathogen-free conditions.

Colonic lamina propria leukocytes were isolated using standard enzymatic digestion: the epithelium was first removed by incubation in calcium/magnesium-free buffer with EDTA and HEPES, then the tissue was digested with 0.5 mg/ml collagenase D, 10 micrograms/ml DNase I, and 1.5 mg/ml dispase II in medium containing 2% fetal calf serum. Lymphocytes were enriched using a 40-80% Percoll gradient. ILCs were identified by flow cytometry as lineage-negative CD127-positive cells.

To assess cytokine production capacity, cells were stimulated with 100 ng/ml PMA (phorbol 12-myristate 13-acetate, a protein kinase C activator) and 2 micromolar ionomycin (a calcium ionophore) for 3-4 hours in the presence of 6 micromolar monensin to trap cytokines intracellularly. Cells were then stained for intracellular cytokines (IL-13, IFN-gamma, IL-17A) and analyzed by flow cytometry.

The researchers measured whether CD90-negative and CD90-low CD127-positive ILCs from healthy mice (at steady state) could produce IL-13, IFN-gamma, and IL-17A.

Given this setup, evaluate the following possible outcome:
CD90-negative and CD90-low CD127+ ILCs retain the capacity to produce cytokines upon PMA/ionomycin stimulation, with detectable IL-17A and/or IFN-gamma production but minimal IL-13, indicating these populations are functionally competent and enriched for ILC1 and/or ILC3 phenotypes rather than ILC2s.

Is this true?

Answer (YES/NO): NO